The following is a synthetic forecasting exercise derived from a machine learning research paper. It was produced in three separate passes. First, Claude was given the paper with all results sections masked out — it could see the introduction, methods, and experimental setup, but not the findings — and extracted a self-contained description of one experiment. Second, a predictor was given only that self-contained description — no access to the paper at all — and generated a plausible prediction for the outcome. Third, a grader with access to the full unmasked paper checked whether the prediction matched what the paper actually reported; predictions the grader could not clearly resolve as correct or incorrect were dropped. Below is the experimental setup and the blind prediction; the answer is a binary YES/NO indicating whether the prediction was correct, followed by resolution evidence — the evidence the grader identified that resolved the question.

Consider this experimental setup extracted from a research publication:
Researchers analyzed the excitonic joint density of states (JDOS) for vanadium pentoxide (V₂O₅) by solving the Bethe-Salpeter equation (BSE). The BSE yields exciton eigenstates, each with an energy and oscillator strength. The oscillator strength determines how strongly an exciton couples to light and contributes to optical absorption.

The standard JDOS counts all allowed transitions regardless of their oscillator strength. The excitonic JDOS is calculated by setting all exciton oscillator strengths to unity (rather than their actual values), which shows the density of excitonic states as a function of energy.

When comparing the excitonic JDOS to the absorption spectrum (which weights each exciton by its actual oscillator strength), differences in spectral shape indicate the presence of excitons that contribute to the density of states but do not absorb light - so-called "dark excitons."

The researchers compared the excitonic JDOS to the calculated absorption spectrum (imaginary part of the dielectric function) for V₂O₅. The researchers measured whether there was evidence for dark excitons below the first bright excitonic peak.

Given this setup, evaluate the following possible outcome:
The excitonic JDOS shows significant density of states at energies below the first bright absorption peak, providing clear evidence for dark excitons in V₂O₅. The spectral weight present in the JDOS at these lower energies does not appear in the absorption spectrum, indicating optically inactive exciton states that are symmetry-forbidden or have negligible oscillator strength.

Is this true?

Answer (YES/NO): NO